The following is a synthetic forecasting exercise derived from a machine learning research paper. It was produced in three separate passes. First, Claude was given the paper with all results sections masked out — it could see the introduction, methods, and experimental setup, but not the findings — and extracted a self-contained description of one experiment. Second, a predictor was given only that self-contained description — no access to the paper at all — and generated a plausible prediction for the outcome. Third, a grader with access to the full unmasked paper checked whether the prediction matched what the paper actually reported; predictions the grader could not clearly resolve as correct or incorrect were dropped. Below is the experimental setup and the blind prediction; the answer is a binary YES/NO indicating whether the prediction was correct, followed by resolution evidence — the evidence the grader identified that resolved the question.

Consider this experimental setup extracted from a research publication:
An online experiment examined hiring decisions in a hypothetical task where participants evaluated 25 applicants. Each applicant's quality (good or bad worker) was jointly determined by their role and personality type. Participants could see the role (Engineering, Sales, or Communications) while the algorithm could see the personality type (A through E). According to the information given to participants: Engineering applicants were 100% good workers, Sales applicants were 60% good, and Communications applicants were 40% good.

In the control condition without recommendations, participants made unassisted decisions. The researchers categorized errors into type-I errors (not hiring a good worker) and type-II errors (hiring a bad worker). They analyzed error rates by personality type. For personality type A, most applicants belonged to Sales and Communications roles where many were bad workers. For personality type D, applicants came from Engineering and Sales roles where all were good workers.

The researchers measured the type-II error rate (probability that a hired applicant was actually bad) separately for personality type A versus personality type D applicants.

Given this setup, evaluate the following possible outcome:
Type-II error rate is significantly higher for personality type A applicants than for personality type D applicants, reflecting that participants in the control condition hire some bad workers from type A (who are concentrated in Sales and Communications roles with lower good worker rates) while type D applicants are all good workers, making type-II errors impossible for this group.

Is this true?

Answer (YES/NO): YES